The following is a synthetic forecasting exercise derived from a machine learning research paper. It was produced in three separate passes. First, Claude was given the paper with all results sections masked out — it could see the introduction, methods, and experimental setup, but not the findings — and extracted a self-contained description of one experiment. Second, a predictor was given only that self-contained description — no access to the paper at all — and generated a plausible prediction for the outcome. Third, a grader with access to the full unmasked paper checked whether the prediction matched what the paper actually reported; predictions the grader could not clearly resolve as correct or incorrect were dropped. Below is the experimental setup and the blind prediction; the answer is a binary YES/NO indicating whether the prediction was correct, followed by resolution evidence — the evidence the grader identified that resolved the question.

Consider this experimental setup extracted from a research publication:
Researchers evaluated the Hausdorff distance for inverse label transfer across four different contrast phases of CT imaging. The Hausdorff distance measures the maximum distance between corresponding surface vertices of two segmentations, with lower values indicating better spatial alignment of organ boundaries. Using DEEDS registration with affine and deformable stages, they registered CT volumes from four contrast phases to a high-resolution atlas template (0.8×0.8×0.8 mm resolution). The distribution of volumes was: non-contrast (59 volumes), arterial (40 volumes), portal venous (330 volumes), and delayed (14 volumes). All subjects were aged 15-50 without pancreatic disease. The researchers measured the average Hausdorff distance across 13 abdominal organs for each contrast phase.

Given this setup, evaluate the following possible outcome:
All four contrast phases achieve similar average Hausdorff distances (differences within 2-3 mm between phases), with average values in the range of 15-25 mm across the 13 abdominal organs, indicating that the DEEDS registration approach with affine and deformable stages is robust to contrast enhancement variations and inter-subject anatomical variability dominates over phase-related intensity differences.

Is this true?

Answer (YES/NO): NO